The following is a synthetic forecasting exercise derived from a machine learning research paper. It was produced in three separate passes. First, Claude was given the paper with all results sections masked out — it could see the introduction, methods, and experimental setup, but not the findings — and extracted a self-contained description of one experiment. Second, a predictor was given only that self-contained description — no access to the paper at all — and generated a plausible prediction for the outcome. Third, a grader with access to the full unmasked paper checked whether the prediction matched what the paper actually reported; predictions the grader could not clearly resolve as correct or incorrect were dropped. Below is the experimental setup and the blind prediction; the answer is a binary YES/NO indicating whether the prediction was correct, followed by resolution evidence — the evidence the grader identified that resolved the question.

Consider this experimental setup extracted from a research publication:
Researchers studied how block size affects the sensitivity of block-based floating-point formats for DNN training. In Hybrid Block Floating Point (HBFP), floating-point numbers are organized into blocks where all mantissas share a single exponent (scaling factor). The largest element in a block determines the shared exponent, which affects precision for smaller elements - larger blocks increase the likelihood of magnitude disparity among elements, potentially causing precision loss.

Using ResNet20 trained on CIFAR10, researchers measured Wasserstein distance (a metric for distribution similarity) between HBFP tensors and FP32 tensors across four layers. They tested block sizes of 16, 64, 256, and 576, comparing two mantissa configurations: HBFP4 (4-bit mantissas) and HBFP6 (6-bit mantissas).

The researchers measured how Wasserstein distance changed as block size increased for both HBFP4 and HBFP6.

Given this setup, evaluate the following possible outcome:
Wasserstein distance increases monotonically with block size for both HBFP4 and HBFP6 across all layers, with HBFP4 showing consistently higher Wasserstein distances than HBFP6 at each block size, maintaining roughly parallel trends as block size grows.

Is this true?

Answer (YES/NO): NO